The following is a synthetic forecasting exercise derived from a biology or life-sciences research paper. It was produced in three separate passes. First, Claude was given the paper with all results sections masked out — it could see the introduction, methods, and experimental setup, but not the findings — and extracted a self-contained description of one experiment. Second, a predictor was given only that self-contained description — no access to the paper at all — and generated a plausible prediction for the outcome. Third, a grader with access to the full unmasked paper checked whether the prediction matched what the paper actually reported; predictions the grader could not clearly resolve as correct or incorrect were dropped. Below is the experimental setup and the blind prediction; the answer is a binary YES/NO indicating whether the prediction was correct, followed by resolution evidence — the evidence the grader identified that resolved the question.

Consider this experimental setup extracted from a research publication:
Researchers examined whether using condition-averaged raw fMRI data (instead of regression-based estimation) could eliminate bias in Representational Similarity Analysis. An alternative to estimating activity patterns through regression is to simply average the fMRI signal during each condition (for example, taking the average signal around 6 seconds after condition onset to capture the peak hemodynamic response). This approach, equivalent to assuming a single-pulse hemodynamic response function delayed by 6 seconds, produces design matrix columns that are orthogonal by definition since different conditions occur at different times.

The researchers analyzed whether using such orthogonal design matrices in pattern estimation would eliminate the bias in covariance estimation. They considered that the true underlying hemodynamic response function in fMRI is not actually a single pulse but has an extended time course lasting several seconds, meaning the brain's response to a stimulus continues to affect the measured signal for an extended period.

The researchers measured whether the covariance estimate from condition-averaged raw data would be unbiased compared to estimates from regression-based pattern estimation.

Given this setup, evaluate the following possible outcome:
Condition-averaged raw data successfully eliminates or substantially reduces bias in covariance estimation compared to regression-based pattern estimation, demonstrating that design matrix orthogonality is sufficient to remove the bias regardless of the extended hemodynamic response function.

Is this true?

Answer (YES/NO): NO